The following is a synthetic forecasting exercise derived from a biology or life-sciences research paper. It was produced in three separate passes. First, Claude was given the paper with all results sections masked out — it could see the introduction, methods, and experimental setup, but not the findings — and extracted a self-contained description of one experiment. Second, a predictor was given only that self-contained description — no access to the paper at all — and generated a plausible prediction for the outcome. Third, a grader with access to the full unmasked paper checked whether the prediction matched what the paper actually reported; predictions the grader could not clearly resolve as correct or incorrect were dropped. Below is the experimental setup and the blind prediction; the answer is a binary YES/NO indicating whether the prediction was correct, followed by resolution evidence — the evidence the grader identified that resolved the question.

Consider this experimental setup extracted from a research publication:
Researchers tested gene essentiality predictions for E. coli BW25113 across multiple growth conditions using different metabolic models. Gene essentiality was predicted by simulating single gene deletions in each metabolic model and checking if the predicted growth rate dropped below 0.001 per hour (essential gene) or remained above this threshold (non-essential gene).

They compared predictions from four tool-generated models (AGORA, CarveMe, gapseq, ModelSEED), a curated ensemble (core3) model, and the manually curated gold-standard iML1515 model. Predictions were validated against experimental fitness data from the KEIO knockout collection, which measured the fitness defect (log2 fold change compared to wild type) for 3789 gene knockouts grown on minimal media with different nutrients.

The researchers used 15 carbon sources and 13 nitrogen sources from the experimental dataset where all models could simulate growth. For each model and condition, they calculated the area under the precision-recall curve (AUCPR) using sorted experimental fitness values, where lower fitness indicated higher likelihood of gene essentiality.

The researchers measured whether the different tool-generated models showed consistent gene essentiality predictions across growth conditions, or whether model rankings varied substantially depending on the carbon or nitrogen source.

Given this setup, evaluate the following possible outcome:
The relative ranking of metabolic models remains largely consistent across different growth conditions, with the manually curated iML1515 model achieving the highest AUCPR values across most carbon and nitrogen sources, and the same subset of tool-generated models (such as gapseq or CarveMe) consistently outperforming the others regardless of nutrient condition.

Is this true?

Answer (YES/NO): NO